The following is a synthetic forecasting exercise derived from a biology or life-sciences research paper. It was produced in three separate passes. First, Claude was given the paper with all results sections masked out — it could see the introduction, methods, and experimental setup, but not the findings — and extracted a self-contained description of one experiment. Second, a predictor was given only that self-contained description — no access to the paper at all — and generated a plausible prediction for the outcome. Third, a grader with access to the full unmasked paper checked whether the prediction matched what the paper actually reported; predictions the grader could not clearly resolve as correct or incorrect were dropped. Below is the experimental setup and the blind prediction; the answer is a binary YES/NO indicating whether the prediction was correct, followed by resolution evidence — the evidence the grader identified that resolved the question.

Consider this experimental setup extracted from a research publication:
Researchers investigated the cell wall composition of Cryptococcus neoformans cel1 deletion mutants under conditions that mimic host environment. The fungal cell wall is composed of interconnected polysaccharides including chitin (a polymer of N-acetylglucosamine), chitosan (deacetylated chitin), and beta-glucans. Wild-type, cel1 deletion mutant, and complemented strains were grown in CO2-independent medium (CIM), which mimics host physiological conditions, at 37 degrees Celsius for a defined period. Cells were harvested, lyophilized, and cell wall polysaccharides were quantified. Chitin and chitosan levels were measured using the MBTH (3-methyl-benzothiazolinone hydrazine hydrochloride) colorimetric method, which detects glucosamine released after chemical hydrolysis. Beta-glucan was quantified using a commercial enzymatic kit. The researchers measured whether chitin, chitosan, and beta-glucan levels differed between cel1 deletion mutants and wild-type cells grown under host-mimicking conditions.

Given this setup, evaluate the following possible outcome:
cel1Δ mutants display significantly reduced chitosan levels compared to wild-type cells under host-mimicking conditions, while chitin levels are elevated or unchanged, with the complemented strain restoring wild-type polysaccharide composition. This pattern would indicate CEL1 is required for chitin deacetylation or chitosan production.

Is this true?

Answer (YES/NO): NO